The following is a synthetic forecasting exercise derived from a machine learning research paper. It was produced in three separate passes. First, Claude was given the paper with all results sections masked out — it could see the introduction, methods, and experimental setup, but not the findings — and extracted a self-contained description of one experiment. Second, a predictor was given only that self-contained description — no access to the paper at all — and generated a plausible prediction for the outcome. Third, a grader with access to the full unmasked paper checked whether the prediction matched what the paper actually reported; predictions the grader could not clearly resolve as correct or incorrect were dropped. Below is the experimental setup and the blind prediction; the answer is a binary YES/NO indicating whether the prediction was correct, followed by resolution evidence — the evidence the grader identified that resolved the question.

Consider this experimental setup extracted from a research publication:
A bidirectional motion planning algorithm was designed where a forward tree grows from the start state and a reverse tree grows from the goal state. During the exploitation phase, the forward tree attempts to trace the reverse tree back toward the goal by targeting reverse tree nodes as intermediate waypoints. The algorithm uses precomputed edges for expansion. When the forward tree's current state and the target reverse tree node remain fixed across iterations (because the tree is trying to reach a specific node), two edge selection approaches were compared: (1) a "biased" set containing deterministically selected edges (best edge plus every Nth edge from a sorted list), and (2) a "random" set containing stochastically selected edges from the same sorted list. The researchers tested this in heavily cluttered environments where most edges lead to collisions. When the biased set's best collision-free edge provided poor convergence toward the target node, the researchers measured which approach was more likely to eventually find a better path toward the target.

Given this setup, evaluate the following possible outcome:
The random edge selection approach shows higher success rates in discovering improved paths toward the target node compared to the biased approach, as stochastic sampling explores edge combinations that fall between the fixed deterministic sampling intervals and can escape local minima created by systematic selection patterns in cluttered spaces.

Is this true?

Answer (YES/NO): YES